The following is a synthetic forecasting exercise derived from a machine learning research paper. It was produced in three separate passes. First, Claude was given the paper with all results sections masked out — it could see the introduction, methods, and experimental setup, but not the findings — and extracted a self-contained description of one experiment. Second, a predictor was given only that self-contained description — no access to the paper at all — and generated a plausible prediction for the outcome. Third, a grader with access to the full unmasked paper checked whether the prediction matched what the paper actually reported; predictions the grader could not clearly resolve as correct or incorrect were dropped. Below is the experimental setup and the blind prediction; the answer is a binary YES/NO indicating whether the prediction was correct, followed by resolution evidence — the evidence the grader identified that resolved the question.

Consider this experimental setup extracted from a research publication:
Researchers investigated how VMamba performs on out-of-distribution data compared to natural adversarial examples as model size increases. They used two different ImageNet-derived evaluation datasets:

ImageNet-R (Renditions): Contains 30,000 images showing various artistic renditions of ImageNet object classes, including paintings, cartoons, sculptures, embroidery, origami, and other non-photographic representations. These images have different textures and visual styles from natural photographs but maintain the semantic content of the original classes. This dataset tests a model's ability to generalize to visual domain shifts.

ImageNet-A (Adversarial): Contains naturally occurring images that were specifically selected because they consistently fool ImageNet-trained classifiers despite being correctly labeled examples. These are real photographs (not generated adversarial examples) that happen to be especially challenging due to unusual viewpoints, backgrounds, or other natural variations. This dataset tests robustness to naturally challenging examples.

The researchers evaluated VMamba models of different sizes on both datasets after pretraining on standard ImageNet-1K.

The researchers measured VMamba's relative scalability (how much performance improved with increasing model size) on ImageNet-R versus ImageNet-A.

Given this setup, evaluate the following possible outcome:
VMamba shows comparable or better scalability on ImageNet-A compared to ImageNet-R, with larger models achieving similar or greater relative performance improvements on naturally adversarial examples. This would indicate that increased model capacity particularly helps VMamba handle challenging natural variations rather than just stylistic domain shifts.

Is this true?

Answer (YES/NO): NO